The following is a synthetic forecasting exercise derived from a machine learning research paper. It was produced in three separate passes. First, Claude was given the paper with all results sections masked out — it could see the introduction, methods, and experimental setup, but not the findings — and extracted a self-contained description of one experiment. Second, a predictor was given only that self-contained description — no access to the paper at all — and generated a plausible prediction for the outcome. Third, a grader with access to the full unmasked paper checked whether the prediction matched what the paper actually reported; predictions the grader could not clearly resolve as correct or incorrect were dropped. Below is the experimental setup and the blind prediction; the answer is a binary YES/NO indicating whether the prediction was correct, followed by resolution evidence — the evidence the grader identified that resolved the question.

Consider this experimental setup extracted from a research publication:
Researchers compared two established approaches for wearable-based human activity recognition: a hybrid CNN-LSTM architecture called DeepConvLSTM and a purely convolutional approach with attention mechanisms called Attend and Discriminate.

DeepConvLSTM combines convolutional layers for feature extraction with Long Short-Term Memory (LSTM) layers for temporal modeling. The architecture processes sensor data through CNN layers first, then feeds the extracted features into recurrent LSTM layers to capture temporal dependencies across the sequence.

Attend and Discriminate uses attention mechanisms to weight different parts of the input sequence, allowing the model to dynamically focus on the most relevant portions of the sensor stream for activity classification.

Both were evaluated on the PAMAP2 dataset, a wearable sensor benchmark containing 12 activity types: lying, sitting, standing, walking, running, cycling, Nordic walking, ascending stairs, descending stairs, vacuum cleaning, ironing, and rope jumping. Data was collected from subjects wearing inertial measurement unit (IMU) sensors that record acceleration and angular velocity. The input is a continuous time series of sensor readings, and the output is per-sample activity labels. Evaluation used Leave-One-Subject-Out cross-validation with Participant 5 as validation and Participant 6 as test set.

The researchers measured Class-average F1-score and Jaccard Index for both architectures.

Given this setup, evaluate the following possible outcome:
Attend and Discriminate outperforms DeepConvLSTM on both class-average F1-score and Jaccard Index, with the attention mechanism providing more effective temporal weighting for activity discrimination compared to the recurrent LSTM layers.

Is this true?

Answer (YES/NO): YES